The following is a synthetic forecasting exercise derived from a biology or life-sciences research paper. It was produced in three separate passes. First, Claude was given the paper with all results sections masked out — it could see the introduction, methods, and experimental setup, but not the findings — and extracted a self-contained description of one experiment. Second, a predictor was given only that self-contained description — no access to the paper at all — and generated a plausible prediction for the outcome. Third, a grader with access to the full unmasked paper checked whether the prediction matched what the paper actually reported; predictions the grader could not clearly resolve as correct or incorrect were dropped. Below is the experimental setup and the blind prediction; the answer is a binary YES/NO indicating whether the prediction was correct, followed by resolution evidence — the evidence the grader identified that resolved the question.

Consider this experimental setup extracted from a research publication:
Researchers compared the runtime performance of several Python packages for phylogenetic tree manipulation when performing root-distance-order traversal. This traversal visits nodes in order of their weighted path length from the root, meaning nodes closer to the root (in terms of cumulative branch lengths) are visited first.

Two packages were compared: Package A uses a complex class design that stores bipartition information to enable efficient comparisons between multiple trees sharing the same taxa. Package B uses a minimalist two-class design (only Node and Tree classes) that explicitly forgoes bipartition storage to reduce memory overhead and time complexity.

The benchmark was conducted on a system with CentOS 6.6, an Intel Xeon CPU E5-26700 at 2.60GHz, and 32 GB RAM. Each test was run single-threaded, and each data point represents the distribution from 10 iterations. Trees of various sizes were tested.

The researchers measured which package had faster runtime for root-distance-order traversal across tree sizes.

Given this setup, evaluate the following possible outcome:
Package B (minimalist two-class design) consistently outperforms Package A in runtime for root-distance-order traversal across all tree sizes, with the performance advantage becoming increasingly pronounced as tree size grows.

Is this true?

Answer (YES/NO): NO